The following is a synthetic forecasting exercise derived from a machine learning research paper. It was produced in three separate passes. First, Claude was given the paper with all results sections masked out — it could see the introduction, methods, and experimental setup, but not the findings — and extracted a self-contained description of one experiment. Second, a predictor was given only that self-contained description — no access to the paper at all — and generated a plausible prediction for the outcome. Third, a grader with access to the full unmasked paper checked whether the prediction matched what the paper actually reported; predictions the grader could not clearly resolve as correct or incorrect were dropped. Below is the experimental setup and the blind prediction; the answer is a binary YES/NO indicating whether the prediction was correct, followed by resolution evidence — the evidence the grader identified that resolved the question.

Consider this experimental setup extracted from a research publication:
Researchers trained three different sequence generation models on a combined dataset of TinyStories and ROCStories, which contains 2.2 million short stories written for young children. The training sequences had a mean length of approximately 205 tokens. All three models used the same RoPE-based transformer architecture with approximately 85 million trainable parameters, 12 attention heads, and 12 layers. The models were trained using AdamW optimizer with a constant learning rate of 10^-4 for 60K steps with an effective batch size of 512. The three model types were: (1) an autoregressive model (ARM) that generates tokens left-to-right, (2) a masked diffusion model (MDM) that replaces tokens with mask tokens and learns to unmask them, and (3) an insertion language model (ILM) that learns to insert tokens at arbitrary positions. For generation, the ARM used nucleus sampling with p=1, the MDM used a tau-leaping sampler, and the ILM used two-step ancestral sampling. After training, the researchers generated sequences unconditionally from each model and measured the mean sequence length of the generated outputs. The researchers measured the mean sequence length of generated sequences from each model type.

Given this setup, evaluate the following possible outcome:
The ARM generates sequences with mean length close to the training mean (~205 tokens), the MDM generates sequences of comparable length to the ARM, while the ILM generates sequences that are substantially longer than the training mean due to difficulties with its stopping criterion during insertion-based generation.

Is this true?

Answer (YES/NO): NO